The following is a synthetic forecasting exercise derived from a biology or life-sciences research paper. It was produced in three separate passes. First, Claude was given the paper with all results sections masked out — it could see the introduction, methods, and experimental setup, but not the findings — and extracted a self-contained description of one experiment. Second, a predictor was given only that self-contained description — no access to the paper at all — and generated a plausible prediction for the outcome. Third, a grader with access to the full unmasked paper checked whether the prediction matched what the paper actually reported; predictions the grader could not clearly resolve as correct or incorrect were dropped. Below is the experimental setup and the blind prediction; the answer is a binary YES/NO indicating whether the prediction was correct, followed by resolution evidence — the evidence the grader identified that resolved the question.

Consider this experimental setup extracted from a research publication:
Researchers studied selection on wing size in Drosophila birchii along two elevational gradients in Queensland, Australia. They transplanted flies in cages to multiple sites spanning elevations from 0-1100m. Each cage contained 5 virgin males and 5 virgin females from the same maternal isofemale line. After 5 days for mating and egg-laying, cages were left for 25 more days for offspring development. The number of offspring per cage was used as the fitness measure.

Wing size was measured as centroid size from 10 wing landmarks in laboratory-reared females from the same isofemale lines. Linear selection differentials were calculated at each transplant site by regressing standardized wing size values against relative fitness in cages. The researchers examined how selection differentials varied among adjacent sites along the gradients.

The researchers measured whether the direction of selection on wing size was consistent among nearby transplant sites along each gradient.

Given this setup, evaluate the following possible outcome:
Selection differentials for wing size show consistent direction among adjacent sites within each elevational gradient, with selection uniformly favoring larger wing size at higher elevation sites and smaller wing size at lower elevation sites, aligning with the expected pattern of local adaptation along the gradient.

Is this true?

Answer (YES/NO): NO